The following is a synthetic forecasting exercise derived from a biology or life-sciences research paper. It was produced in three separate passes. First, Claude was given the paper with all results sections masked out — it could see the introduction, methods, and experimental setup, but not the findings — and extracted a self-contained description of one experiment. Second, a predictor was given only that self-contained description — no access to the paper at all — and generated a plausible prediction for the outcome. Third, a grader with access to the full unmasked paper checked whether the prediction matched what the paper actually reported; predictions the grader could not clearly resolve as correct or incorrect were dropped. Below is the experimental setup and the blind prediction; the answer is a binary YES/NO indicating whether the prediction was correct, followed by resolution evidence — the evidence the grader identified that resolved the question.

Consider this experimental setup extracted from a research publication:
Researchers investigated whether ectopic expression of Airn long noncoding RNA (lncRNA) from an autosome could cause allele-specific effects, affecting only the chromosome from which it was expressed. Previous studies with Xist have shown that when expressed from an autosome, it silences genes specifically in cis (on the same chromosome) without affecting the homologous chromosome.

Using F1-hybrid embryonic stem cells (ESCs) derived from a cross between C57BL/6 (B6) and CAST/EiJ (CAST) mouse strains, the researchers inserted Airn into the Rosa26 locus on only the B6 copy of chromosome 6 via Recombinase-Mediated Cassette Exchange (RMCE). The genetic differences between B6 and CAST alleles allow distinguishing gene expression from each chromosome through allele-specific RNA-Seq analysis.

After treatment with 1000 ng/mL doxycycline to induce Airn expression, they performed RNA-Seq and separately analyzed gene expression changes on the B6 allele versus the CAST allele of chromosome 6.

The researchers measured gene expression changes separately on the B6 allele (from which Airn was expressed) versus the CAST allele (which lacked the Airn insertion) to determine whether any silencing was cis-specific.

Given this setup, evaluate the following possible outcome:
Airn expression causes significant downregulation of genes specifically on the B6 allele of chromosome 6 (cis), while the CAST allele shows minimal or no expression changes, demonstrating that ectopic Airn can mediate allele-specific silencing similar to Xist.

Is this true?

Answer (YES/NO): NO